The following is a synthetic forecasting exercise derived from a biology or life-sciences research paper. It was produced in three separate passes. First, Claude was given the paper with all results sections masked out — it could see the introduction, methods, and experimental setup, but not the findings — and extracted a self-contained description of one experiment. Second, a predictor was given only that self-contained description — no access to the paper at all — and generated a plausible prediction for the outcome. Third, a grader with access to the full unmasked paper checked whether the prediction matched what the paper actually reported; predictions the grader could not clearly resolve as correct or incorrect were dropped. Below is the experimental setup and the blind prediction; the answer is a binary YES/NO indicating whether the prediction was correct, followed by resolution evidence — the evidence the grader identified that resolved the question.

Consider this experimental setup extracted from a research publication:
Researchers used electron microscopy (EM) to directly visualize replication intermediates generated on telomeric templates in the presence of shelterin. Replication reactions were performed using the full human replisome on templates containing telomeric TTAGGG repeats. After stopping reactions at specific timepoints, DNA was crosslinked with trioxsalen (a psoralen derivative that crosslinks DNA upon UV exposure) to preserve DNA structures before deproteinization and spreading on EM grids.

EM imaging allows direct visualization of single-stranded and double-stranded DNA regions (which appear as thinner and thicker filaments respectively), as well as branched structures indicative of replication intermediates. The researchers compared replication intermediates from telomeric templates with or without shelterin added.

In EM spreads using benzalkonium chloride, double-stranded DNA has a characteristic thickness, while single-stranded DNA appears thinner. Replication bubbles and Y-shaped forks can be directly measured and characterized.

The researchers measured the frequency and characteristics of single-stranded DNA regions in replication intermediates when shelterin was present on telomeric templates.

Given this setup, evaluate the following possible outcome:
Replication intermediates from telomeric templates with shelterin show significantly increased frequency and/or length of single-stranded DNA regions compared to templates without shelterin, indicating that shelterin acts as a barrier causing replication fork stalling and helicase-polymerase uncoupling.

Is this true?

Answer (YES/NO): NO